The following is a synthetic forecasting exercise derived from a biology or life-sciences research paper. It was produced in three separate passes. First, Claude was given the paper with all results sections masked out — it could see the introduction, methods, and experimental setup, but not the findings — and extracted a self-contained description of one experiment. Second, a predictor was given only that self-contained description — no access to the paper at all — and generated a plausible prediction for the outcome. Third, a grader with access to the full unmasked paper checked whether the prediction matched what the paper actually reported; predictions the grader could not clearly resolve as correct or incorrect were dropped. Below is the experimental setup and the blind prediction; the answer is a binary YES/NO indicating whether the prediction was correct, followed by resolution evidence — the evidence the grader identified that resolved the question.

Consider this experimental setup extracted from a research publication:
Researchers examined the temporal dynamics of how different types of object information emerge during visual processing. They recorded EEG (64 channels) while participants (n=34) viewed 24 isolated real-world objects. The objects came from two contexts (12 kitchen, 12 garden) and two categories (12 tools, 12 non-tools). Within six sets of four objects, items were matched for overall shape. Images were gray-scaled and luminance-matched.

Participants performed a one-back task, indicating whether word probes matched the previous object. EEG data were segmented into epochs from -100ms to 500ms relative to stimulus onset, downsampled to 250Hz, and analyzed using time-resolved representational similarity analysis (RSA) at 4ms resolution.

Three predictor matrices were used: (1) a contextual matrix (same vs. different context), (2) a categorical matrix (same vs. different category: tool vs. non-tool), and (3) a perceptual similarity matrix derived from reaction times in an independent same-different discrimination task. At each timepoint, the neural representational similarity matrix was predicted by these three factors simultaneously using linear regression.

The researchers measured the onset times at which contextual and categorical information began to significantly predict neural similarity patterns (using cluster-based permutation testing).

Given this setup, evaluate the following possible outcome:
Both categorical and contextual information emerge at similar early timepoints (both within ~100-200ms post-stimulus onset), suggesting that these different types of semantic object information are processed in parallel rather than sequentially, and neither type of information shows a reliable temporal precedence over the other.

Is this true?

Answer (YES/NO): NO